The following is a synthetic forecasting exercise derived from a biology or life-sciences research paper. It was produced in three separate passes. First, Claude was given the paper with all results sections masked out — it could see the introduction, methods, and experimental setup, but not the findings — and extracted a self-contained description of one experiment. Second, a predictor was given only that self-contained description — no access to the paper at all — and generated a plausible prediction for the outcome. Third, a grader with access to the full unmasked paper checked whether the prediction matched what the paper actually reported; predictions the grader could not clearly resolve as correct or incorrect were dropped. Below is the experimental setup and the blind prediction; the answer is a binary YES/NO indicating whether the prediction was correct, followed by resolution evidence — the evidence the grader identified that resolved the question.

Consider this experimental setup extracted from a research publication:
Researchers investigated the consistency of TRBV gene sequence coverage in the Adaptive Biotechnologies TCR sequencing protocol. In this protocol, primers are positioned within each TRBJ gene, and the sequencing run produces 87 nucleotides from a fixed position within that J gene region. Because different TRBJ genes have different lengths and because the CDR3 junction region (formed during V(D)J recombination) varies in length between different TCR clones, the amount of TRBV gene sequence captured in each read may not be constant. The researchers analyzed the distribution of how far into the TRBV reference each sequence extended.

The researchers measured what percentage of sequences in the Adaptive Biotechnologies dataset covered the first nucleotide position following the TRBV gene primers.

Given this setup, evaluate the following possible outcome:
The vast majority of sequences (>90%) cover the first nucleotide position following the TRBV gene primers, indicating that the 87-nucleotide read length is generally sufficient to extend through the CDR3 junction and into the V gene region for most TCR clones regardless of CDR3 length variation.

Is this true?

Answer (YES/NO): YES